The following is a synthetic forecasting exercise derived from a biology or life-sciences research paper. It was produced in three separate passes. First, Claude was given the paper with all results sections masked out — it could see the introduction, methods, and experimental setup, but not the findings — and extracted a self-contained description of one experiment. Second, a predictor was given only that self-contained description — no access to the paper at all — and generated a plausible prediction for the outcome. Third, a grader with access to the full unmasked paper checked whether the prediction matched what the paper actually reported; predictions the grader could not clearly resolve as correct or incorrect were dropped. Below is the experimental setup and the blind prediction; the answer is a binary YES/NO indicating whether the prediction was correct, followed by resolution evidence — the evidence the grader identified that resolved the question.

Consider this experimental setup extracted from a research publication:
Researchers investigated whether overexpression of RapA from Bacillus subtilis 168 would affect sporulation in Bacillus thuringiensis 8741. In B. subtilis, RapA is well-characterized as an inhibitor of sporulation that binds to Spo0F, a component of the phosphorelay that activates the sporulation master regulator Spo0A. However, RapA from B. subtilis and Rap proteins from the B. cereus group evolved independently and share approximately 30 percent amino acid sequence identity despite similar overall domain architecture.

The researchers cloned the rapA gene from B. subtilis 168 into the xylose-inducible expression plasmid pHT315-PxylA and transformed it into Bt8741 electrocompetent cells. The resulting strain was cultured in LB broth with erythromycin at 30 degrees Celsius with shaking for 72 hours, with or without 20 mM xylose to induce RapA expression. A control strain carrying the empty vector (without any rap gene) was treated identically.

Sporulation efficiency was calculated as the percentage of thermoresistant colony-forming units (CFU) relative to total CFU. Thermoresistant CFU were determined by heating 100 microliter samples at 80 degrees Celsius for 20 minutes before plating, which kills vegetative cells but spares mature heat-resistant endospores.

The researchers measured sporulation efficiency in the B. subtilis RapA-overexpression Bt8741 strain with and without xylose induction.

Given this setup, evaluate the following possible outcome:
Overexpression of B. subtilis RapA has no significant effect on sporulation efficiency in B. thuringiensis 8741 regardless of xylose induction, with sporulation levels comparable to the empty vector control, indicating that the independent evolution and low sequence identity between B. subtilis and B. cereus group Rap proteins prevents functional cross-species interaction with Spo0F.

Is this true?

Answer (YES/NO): NO